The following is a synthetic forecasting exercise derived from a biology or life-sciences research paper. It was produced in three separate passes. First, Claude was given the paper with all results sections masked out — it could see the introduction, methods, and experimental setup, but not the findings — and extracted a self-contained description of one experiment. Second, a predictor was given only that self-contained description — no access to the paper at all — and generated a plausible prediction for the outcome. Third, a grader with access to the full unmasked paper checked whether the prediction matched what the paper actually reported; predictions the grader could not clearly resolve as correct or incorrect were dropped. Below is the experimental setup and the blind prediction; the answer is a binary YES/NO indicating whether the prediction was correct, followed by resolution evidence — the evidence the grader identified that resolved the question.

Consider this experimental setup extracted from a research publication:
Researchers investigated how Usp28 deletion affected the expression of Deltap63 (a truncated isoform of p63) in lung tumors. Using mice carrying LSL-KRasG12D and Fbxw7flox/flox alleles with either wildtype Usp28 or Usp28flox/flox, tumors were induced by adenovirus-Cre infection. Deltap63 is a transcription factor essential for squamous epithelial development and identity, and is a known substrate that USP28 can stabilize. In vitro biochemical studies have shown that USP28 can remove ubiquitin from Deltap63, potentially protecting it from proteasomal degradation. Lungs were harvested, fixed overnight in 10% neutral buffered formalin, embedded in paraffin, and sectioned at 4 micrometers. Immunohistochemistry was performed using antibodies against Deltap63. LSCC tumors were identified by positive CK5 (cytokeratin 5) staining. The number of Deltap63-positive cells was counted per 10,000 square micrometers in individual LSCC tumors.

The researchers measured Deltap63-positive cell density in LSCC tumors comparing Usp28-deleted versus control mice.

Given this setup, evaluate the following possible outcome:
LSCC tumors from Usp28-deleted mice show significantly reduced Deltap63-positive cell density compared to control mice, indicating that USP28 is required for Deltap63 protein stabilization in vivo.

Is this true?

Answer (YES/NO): YES